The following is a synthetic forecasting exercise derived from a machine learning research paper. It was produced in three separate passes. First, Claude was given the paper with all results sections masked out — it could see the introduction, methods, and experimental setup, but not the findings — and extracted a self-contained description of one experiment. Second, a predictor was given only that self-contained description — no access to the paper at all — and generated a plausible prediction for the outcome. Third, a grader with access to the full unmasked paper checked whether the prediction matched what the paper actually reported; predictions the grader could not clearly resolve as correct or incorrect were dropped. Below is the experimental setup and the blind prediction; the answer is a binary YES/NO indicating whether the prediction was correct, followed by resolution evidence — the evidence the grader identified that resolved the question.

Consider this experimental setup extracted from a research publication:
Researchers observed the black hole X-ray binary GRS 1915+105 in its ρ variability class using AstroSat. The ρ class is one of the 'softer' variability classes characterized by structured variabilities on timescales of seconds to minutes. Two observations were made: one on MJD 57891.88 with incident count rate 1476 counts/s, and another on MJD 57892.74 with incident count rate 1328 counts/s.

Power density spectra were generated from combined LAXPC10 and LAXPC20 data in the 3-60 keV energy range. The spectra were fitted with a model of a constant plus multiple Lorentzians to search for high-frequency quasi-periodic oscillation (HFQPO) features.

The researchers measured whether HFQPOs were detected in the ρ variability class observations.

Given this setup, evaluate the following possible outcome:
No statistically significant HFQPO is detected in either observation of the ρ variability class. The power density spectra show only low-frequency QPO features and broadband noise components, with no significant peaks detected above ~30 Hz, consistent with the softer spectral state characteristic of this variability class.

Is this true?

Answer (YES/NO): YES